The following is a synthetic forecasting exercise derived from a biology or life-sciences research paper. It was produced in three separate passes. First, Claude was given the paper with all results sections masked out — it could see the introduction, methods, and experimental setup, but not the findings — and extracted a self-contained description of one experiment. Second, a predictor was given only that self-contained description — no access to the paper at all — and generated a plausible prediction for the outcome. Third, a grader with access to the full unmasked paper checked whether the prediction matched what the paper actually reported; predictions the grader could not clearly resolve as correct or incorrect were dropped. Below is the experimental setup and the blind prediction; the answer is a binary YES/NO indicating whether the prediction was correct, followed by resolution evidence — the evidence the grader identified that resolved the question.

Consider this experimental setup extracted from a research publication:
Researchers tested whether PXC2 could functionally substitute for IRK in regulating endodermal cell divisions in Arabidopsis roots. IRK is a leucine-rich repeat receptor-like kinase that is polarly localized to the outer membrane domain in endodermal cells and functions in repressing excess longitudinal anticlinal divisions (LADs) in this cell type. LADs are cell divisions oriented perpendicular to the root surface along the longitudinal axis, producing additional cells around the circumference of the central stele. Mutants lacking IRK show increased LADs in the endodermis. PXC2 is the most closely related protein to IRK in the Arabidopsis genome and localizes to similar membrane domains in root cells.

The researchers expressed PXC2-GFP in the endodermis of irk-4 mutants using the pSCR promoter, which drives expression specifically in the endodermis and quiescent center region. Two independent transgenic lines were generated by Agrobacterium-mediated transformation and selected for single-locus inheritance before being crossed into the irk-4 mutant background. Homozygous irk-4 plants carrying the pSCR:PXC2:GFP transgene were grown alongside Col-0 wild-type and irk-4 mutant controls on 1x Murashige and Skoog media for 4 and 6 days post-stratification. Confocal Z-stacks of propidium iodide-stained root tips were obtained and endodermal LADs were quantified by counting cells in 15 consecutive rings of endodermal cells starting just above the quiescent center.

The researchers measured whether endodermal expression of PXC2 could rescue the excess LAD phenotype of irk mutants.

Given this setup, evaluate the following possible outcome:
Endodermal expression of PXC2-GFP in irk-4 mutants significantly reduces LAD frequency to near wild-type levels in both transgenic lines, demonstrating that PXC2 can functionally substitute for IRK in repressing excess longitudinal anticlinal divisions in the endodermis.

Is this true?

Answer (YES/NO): NO